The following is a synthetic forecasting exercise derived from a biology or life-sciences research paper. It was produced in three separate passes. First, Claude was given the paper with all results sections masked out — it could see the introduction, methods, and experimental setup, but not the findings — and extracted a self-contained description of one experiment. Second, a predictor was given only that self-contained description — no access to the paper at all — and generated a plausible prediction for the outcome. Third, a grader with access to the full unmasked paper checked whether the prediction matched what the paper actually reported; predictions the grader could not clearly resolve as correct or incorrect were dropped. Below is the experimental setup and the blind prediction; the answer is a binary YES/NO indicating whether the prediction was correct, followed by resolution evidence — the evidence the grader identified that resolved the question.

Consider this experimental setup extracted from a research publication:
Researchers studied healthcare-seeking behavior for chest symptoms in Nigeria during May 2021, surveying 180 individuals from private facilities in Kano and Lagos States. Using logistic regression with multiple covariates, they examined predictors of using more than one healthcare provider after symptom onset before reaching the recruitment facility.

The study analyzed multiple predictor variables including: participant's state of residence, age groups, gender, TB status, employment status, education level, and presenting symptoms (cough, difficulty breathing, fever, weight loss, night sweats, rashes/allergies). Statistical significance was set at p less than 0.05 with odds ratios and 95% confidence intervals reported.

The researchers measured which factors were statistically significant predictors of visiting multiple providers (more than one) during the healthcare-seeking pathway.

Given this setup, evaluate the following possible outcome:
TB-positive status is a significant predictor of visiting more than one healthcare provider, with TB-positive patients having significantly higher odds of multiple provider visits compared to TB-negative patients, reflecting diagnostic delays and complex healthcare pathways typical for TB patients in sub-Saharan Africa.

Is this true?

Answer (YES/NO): NO